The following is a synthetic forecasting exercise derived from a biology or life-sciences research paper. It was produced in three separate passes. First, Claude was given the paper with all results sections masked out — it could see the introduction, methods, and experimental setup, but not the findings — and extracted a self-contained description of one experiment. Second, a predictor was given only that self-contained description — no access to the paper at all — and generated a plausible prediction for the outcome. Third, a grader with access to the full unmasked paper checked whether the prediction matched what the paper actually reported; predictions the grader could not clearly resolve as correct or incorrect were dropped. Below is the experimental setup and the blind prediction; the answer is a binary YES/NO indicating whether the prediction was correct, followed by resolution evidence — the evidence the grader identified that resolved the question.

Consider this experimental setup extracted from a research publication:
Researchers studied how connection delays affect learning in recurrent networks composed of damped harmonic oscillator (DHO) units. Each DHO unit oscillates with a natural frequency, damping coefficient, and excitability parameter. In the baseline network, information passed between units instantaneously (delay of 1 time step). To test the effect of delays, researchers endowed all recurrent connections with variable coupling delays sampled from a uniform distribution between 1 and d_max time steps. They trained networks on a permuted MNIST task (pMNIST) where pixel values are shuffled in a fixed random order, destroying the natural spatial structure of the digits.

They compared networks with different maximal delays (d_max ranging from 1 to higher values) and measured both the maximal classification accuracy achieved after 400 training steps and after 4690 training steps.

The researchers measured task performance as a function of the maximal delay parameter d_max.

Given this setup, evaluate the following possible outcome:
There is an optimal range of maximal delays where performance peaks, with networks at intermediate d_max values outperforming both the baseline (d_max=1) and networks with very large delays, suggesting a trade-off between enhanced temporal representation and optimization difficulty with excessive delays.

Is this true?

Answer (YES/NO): NO